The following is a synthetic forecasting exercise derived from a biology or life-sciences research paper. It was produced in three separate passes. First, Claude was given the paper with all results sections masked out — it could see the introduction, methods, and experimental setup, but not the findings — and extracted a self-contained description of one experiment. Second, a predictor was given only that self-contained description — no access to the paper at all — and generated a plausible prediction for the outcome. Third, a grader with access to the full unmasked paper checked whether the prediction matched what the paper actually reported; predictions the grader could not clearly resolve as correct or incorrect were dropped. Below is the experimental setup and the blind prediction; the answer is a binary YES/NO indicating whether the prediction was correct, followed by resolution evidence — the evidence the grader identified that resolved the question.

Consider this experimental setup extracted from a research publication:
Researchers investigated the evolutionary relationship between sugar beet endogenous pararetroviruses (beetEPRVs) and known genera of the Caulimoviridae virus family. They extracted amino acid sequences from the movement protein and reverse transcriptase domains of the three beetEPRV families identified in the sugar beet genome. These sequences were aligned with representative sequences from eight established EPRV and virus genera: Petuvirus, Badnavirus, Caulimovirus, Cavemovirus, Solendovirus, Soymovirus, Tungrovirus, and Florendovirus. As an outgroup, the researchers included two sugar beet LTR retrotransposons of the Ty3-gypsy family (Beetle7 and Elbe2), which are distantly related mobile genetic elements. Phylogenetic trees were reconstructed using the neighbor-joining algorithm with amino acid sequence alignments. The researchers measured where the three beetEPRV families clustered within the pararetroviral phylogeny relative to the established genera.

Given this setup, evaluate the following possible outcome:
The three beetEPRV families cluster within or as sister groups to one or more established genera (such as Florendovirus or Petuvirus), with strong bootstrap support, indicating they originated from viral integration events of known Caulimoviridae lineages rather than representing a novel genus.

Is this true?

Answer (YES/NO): YES